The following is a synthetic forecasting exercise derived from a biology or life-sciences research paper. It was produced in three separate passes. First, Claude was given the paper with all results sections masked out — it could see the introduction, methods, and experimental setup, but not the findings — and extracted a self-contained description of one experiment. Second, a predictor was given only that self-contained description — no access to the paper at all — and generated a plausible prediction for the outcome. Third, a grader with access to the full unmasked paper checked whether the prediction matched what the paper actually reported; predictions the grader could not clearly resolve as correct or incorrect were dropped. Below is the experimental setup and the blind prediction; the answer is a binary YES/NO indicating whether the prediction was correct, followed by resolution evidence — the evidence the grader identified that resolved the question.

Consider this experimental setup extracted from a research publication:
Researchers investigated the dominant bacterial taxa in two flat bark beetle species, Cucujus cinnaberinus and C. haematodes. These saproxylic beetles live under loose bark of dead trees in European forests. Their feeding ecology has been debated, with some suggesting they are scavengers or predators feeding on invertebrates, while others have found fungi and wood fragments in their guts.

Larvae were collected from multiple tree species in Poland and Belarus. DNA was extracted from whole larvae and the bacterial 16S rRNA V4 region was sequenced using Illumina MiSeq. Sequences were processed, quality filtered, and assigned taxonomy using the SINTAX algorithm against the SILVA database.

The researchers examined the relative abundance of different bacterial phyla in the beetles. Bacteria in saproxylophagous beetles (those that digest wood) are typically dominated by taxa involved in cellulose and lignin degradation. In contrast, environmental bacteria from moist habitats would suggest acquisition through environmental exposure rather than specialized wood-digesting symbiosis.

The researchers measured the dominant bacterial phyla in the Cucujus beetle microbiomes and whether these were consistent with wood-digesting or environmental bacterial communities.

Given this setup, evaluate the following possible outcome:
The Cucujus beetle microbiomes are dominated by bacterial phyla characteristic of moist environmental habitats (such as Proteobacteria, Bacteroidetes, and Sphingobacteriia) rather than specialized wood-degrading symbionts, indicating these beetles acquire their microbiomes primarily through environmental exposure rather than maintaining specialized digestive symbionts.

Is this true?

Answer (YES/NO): YES